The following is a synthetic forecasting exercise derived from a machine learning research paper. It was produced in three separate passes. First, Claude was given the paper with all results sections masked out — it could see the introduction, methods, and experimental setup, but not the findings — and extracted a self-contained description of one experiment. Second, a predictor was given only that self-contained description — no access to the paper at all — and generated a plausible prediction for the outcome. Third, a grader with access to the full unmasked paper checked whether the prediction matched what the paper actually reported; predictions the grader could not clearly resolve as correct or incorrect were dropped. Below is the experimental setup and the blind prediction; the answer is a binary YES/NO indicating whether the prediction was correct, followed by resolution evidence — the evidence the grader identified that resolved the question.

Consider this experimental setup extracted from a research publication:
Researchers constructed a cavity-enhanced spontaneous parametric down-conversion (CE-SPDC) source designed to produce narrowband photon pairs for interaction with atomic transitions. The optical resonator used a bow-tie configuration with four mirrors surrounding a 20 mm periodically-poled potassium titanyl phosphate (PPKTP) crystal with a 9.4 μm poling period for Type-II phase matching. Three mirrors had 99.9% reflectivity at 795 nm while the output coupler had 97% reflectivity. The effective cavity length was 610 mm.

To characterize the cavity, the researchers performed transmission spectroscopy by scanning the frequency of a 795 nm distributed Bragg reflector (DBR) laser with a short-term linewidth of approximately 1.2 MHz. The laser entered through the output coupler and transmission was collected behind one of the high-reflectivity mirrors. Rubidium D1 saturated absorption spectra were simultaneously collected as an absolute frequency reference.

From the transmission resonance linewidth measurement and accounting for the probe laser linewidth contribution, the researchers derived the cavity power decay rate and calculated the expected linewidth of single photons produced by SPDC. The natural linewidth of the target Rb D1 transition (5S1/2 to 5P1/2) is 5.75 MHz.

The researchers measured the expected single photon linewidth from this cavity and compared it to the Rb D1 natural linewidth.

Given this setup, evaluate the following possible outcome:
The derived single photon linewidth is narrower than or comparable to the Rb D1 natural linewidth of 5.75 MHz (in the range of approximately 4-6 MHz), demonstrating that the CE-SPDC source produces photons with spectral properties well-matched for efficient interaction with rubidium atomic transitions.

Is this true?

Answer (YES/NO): YES